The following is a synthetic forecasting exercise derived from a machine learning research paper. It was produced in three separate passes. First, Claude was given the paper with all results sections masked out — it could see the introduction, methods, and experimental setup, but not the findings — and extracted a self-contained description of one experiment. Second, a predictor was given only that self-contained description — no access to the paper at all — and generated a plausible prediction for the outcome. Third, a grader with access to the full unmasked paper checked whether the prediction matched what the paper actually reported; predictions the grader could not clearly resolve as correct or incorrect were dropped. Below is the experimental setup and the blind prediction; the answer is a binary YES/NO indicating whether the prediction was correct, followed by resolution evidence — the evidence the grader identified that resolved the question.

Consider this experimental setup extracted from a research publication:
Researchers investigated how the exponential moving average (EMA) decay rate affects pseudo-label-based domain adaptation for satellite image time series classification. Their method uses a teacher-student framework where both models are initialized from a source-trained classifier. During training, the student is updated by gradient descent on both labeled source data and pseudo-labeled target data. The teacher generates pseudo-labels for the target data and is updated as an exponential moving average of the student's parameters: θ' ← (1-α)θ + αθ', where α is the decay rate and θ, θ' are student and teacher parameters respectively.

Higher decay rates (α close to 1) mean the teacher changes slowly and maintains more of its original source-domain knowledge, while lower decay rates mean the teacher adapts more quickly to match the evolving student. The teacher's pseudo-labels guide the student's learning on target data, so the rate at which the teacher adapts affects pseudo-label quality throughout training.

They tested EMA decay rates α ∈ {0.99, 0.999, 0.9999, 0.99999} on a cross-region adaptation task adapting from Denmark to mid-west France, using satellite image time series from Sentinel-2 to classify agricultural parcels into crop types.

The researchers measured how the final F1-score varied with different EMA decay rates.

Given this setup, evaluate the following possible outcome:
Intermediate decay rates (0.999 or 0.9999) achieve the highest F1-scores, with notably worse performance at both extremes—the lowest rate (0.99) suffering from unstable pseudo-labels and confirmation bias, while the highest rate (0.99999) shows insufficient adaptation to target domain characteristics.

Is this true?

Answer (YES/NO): NO